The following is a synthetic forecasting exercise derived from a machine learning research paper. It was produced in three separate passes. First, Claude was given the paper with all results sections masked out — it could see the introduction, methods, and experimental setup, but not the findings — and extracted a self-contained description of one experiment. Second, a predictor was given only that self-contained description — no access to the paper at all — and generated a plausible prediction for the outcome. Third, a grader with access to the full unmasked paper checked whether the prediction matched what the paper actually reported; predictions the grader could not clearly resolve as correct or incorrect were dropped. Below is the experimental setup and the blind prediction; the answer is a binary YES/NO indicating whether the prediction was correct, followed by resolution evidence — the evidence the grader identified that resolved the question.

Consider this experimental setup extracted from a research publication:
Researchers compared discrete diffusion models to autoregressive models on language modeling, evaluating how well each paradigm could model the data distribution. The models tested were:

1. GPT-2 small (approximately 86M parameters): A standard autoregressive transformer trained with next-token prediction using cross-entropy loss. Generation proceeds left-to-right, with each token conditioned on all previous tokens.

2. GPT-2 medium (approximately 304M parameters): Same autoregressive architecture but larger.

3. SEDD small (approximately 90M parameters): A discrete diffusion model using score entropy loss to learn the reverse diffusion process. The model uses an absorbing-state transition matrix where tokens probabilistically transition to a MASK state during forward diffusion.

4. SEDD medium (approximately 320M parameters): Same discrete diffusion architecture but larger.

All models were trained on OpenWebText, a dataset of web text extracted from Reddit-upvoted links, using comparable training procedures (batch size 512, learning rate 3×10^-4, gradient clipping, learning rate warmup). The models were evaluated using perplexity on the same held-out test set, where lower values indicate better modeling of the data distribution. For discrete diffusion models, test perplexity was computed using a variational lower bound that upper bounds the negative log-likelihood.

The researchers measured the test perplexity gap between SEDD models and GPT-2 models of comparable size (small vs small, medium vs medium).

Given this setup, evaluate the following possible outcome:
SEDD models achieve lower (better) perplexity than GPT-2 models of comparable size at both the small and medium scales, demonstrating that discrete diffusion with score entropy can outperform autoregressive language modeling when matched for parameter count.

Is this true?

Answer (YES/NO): NO